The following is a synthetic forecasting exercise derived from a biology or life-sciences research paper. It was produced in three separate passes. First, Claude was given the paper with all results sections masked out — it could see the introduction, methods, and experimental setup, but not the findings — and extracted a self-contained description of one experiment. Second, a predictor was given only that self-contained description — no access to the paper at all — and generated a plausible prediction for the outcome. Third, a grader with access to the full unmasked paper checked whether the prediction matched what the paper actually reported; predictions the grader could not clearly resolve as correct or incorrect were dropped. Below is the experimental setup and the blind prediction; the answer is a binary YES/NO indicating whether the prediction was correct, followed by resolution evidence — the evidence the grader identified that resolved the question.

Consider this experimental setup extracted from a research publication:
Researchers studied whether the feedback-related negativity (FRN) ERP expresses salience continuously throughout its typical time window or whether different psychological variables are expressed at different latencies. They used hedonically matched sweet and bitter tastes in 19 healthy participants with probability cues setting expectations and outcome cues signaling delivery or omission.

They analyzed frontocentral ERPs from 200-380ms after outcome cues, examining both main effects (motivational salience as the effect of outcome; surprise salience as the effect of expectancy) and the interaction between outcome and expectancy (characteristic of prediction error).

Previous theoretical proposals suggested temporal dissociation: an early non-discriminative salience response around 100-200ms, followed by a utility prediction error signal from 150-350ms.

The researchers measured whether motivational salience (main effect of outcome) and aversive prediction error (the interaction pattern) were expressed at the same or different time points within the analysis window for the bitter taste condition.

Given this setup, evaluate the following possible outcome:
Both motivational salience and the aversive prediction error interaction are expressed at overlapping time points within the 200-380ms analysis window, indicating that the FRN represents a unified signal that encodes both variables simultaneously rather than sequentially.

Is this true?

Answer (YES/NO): NO